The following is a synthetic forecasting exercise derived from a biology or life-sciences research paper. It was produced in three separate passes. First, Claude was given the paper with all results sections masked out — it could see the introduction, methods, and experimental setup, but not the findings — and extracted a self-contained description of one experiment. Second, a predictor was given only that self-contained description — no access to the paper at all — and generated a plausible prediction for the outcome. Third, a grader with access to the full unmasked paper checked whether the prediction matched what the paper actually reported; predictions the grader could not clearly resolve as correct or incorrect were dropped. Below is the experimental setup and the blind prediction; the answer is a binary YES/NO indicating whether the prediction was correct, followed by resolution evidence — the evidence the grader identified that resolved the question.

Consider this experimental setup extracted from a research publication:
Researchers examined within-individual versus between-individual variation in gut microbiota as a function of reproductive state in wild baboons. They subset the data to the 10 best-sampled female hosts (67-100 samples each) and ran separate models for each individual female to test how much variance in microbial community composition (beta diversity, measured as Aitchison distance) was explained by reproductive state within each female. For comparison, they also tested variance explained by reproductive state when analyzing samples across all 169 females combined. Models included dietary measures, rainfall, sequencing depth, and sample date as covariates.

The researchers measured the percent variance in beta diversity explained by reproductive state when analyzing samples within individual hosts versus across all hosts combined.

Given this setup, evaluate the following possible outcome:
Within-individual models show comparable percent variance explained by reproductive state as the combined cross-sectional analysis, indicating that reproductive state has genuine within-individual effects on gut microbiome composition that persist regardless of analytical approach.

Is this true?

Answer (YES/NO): NO